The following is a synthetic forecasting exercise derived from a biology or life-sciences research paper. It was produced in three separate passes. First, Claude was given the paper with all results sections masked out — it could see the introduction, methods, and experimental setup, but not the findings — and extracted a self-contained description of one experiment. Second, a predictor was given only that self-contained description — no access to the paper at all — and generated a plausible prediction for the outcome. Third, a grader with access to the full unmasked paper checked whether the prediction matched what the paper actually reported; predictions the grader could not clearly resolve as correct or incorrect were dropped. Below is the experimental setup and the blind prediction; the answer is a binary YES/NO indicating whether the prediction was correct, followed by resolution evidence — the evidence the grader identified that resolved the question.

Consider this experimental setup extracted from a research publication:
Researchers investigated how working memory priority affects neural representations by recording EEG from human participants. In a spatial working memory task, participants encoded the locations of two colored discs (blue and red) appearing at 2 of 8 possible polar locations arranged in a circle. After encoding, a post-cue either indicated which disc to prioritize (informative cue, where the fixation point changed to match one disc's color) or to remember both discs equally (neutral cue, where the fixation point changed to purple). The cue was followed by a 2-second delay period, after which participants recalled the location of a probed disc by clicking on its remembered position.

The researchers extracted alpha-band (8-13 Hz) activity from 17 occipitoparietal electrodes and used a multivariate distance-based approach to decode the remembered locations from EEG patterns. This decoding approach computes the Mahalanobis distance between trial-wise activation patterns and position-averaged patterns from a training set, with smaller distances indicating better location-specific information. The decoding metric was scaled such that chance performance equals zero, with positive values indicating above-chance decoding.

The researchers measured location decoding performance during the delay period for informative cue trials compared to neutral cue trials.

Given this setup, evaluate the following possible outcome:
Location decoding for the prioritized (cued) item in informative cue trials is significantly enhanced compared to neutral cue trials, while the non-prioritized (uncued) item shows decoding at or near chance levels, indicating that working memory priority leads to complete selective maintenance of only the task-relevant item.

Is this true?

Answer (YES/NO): YES